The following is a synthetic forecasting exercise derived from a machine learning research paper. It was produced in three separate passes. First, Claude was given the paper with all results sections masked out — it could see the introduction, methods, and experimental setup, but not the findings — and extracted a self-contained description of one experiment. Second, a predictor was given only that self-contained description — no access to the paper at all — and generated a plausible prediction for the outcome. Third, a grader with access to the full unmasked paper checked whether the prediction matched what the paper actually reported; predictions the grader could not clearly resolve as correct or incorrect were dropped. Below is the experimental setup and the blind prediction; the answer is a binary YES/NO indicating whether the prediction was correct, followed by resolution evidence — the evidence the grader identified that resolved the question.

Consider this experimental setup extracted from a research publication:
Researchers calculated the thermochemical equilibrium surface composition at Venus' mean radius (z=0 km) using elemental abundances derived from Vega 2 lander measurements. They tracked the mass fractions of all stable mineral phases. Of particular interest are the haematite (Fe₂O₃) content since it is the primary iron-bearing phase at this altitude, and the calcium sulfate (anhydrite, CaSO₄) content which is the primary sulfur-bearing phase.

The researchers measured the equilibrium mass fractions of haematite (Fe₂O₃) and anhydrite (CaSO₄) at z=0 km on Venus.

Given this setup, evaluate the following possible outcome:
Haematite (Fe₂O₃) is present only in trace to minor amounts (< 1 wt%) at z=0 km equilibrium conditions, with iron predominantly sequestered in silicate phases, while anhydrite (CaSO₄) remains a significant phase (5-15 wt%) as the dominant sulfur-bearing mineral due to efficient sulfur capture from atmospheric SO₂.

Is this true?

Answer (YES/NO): NO